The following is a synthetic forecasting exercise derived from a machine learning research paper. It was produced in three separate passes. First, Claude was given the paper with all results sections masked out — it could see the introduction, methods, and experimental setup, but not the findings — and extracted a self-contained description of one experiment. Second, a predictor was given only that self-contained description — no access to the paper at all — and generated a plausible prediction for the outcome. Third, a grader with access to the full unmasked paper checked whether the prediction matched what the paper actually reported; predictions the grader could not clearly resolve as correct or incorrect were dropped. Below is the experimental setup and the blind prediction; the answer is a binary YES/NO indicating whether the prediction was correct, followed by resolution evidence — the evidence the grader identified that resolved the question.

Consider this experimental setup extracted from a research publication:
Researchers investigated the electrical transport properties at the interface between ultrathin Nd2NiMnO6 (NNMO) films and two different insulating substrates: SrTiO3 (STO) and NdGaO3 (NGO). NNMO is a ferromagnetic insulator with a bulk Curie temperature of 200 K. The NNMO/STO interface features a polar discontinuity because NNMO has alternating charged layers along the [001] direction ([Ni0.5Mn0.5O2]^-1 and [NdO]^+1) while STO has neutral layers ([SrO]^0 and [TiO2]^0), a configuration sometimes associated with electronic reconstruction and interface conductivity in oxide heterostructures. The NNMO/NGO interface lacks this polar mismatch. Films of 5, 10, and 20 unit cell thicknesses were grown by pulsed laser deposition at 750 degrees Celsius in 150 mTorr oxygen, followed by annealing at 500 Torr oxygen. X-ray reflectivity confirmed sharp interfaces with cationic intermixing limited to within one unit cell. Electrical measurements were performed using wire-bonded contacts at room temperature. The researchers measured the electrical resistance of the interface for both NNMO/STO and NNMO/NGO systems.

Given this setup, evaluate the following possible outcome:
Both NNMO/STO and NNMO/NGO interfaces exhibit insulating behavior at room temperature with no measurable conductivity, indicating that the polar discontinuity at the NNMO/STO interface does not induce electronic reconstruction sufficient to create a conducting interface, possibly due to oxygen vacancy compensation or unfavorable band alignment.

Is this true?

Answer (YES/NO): YES